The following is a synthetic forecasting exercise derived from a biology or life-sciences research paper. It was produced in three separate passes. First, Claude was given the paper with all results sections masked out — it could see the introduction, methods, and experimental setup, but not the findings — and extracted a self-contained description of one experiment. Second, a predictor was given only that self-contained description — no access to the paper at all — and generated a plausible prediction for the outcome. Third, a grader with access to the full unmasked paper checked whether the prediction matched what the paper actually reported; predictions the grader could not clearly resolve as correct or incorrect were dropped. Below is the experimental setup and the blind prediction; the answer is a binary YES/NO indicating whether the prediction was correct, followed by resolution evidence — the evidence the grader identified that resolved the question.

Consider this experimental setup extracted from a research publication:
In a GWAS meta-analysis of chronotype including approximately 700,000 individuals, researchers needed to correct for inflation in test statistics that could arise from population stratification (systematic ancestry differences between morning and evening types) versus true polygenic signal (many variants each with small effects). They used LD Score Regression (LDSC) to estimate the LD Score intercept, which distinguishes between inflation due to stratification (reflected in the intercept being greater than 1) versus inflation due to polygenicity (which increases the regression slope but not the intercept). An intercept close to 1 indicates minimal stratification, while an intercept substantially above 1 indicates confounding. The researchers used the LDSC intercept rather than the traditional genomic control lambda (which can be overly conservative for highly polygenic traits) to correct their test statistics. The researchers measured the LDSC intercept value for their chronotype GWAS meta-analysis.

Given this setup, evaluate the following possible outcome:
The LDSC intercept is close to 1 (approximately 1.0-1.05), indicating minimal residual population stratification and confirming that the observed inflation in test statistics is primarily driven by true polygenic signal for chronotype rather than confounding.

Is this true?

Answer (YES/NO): NO